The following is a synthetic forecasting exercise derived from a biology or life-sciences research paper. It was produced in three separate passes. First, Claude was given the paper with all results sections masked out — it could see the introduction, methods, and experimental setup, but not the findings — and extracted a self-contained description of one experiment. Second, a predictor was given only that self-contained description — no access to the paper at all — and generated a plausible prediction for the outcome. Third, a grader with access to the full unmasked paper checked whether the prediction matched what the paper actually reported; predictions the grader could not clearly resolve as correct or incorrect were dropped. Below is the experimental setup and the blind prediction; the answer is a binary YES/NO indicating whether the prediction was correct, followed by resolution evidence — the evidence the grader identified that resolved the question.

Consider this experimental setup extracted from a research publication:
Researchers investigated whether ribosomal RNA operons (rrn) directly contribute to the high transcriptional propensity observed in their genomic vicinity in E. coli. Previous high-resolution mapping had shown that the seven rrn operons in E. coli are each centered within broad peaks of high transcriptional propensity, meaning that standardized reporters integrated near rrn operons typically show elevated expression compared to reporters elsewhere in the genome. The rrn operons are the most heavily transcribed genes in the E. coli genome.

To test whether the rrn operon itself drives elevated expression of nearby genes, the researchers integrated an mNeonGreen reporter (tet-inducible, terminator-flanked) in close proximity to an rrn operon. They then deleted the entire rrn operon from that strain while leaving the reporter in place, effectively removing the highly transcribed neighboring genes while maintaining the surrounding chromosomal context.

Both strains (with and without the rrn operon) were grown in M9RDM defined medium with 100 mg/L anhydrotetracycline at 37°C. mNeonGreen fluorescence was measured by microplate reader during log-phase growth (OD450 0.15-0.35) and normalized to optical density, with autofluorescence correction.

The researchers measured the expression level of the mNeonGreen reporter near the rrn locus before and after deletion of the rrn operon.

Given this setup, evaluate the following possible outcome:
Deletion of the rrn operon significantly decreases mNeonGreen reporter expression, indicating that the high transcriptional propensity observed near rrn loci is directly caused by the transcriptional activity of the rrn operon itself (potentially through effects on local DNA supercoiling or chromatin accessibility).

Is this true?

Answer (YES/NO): NO